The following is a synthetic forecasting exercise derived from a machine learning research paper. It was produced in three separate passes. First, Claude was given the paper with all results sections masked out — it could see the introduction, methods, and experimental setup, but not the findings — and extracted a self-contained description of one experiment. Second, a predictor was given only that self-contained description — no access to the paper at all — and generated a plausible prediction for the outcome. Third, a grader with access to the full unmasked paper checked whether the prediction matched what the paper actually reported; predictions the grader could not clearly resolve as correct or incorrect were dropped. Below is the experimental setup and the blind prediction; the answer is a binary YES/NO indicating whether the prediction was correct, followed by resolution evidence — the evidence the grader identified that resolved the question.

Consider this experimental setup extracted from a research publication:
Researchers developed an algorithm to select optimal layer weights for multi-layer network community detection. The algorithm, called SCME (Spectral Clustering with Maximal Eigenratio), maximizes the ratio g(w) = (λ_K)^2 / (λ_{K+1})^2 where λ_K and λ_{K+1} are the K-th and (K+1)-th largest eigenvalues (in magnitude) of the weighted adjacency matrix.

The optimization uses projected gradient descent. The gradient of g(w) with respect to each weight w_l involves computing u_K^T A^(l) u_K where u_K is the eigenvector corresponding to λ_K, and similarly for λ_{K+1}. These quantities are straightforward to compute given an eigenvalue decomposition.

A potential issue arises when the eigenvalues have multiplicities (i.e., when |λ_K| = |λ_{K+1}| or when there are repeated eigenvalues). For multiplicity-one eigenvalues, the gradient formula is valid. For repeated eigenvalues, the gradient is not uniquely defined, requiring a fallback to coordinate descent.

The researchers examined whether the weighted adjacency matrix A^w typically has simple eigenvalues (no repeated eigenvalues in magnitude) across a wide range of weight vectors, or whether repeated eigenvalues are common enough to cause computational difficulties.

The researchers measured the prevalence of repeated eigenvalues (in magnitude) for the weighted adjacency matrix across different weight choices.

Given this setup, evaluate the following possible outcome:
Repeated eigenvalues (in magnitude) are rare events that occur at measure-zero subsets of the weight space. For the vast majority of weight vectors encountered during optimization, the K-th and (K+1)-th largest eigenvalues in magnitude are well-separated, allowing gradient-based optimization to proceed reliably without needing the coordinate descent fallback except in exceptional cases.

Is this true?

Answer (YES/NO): YES